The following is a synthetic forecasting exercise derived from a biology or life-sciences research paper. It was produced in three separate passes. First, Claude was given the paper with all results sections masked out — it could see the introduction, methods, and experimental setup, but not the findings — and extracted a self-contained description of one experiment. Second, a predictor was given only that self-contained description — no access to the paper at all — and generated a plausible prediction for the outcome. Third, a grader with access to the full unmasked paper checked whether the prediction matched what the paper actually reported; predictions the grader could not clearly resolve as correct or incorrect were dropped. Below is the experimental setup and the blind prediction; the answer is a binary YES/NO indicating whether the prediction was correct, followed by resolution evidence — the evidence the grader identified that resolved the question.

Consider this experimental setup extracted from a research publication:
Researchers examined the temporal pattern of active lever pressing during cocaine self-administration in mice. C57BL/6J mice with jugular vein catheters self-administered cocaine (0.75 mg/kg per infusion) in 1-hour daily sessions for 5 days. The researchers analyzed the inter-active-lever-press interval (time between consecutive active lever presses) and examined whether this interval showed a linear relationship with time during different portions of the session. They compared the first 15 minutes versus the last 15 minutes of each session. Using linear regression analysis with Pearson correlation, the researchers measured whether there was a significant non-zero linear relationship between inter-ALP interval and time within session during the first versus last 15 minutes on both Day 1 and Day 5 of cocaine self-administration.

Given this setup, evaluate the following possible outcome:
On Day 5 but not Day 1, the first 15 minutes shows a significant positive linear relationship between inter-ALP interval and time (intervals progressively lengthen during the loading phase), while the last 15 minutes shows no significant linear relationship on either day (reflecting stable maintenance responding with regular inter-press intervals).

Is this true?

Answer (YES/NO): NO